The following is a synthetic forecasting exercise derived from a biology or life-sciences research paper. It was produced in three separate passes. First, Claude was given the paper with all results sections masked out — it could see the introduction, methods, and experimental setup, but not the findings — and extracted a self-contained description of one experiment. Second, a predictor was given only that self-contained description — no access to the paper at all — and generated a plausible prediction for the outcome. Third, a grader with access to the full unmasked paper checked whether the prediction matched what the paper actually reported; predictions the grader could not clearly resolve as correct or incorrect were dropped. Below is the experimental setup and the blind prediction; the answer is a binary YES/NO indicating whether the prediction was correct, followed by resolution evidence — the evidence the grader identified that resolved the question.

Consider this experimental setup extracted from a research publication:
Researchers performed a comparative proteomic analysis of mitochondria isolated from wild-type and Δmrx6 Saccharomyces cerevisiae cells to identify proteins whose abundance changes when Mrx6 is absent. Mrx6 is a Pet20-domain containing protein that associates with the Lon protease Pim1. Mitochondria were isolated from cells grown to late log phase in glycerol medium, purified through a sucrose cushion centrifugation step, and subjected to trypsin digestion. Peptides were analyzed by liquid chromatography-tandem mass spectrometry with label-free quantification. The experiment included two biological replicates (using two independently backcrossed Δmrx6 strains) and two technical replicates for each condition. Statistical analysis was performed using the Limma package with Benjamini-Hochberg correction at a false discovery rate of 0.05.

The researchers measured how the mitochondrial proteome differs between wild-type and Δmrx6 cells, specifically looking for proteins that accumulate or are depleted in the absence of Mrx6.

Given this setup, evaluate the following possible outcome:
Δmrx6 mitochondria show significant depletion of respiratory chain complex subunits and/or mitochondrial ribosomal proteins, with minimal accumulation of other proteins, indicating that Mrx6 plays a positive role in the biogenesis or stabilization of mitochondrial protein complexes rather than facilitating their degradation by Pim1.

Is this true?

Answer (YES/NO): NO